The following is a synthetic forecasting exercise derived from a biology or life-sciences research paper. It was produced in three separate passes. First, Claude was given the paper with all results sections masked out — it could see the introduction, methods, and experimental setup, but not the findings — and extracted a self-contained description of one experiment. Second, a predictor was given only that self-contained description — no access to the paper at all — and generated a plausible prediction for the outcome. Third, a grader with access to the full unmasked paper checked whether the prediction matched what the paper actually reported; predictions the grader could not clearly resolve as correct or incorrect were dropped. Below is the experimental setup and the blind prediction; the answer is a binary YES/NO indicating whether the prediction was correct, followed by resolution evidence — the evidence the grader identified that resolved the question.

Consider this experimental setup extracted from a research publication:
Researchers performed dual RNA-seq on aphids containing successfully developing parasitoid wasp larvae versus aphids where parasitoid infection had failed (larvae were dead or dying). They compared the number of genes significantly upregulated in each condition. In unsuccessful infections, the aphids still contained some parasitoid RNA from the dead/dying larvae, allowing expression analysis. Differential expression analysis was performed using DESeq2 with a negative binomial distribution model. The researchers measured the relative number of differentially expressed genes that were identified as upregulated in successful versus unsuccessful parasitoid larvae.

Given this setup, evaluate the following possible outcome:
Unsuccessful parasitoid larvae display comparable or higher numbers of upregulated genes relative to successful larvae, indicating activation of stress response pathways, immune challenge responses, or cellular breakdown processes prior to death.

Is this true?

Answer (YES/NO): YES